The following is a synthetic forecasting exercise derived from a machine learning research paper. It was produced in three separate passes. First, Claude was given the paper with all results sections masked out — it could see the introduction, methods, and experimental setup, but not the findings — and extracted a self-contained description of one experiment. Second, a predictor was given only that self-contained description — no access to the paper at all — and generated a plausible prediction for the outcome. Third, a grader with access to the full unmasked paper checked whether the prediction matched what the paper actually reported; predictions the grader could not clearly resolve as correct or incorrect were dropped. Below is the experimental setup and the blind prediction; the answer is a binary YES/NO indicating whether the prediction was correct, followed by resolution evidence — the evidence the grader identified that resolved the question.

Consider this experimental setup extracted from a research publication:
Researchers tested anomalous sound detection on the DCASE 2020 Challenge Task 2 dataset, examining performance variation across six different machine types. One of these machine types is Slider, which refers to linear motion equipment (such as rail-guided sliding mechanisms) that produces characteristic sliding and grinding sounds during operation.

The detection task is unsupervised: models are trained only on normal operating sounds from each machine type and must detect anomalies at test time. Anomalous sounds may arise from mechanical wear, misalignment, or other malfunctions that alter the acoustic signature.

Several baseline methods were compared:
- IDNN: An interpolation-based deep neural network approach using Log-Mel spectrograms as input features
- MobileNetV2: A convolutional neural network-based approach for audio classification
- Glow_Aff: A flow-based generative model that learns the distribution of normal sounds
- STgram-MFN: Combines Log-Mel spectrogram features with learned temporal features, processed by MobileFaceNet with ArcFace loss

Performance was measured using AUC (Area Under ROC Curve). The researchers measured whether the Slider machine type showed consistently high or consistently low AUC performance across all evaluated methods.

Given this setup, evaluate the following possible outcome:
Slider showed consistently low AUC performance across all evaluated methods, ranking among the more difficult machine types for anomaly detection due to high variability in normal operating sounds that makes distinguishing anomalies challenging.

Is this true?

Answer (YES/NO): NO